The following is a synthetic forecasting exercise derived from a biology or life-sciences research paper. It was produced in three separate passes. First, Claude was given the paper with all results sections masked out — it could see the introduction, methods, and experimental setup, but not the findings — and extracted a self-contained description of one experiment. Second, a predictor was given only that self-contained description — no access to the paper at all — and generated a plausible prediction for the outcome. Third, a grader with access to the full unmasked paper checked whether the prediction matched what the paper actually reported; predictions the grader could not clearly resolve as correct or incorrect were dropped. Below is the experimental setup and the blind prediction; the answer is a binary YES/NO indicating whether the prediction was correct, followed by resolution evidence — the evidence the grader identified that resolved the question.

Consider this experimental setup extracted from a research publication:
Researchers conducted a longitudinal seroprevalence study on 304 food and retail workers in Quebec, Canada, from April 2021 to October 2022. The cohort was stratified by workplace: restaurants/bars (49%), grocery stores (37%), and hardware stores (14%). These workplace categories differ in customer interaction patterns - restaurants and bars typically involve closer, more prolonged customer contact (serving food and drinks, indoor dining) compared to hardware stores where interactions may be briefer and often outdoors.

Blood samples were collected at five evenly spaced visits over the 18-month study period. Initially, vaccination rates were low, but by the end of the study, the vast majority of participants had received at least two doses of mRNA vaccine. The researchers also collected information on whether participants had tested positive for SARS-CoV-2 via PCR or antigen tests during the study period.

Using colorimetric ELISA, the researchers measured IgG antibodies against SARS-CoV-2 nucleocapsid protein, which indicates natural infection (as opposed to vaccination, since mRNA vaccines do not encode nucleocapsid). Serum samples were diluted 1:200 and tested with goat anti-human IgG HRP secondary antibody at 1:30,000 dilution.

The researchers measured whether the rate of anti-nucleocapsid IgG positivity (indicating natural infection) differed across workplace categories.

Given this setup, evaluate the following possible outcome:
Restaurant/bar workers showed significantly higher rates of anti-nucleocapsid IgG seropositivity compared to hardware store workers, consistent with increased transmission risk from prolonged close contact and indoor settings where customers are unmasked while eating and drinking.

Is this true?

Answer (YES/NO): NO